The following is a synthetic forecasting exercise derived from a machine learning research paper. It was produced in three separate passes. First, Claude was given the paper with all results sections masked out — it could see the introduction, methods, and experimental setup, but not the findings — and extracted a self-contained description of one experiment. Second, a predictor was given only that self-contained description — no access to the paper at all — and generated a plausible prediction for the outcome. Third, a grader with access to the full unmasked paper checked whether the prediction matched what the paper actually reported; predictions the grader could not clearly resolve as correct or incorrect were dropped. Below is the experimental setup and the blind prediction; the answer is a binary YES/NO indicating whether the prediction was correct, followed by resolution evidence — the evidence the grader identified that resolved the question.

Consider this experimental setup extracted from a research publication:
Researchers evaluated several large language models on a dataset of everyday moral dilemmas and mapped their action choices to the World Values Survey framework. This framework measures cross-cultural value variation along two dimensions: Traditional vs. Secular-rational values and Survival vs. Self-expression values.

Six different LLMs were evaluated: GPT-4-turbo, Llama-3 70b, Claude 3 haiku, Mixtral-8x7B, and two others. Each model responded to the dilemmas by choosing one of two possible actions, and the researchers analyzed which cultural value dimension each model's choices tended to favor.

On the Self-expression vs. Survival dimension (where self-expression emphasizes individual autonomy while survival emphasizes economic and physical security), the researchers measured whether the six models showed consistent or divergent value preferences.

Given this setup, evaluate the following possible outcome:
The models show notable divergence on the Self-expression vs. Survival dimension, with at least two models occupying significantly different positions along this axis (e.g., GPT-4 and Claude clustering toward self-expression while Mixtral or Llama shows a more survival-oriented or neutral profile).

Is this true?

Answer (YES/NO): NO